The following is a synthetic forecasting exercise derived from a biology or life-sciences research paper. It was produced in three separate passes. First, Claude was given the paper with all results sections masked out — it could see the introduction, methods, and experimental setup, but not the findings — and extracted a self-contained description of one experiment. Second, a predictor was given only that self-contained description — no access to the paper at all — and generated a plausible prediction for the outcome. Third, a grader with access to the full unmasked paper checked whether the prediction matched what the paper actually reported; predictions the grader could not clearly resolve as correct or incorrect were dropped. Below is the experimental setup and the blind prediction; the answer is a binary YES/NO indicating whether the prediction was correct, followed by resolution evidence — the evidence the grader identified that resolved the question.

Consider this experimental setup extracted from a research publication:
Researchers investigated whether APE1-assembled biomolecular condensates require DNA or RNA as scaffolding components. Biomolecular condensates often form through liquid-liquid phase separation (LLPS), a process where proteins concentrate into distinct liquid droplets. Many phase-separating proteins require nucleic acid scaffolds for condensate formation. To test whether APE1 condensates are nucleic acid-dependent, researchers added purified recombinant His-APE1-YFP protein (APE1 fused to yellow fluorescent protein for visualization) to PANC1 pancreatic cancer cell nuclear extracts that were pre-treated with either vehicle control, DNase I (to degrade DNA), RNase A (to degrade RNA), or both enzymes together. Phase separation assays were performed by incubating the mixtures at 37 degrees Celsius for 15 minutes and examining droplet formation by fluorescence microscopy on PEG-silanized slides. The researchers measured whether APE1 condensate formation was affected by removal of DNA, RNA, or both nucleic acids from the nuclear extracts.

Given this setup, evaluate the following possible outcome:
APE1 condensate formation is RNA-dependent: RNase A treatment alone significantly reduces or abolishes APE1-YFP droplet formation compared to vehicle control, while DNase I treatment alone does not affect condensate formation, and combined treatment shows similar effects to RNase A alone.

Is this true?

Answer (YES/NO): NO